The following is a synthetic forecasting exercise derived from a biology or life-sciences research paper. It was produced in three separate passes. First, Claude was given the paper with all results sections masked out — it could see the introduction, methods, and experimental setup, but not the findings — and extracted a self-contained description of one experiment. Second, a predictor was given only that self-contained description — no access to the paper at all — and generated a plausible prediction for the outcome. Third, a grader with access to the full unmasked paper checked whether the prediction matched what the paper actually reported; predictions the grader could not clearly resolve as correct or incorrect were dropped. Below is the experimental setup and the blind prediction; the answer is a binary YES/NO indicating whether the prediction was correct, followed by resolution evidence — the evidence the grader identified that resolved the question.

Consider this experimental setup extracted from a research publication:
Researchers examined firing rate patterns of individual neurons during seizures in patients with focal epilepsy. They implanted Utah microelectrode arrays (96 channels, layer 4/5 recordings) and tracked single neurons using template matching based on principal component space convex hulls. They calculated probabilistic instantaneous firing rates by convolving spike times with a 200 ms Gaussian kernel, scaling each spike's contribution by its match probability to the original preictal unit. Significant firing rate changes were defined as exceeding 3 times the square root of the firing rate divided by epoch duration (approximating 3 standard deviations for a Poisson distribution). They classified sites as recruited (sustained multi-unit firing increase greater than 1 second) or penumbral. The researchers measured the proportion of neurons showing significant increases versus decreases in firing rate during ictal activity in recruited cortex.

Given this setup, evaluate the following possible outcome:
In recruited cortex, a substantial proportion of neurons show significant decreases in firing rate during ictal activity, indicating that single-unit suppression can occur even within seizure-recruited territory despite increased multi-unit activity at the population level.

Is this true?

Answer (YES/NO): NO